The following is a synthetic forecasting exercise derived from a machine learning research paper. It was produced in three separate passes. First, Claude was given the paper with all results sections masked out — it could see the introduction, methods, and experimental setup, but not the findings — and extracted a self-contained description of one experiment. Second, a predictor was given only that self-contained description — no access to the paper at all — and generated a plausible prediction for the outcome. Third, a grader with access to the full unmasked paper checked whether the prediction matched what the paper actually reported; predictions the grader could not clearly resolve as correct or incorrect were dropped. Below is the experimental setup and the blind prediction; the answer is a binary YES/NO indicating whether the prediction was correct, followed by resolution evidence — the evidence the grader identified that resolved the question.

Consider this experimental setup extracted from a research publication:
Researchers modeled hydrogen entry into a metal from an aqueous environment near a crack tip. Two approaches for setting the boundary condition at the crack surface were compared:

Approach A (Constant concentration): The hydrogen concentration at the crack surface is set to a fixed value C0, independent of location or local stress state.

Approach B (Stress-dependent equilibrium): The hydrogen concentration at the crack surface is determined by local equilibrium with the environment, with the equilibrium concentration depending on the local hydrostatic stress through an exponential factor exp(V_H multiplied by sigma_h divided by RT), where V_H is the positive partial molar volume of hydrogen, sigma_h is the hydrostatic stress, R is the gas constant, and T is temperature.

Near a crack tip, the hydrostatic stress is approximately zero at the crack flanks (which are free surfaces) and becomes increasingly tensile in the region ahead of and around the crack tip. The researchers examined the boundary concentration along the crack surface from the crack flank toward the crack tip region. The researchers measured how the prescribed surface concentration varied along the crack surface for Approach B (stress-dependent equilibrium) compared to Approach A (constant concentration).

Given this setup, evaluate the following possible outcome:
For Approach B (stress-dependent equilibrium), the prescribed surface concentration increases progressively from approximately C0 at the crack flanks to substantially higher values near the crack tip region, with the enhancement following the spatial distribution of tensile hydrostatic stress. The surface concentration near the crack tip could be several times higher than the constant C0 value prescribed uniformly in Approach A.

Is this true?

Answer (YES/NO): YES